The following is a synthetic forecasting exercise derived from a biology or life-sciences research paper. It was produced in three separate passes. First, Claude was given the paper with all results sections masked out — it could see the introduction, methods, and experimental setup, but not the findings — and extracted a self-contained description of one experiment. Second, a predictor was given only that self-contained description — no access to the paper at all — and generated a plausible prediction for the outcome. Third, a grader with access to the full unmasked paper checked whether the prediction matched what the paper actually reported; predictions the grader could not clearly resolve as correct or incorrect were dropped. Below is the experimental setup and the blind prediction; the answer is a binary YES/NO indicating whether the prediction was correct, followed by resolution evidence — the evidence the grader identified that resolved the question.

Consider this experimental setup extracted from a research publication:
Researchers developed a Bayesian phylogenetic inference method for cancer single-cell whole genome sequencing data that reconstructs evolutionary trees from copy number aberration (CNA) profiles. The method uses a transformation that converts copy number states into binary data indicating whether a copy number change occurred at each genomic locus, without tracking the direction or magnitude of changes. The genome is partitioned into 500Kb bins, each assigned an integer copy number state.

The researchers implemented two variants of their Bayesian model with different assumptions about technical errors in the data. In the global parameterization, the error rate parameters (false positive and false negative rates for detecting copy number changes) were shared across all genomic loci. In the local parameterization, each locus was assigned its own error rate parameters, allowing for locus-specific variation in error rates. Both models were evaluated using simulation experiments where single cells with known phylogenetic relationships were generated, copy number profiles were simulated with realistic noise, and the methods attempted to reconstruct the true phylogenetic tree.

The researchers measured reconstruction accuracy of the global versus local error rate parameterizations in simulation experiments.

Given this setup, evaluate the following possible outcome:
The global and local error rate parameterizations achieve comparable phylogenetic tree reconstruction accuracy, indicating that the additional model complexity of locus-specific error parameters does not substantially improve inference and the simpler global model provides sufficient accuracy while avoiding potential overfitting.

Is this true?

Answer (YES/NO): YES